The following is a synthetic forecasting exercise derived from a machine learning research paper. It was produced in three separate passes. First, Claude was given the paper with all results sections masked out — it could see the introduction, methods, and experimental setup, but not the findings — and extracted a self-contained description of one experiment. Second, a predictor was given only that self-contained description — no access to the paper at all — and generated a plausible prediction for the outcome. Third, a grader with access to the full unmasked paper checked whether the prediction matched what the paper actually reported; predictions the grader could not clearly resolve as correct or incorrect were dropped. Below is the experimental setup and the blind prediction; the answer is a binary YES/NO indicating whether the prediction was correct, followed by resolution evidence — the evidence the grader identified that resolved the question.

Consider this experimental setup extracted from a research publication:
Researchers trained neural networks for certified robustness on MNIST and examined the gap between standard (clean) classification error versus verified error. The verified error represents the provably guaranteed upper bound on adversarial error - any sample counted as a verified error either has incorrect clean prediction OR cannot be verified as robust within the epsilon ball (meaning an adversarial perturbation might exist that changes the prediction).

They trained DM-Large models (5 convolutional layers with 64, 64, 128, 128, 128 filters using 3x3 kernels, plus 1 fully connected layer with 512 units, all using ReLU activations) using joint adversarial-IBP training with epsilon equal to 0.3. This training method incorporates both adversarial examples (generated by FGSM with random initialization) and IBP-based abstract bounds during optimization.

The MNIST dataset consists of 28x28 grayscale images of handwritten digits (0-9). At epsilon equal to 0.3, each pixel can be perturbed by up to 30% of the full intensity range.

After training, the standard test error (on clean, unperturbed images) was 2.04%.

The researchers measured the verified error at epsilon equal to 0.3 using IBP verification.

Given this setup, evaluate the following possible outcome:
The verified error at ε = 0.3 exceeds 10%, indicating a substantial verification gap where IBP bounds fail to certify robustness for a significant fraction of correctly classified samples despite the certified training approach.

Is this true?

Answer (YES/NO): NO